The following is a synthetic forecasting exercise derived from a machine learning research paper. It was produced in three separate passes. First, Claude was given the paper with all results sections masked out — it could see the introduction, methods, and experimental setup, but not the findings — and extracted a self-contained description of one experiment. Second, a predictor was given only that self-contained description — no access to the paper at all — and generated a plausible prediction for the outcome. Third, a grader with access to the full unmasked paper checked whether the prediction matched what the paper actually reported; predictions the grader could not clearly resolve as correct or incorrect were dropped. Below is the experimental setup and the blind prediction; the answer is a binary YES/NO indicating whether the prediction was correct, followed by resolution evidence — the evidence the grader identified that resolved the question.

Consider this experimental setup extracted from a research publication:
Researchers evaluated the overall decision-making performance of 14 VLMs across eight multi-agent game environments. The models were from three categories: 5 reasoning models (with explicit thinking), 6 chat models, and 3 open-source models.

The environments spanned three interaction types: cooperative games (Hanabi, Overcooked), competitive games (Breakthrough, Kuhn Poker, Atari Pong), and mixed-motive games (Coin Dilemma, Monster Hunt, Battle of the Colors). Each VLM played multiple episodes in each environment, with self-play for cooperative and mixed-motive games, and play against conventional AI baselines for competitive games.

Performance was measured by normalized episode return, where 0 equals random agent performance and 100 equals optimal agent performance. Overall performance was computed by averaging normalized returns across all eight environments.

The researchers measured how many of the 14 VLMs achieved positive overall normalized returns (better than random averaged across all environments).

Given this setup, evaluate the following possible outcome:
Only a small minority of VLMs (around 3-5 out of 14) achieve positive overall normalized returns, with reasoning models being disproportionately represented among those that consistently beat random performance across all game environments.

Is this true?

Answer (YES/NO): NO